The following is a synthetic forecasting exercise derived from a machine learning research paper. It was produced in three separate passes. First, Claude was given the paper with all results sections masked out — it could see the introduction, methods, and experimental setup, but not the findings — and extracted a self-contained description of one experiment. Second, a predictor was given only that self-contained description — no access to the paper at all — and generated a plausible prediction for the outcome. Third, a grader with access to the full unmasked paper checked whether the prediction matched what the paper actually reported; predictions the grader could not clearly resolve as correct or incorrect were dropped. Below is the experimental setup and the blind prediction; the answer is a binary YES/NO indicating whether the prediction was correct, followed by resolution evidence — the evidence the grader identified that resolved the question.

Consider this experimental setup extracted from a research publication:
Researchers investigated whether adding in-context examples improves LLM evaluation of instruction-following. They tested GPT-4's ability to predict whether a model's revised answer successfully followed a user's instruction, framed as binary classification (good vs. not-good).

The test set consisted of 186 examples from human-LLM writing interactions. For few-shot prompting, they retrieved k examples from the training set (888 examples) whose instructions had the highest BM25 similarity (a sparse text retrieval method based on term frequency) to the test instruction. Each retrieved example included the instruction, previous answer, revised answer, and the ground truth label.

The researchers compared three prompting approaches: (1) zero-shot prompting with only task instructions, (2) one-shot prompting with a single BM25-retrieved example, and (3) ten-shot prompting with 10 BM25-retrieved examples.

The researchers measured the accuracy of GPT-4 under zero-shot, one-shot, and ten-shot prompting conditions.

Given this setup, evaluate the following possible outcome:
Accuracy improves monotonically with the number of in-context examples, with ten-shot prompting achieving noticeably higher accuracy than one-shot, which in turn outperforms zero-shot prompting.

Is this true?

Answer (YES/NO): NO